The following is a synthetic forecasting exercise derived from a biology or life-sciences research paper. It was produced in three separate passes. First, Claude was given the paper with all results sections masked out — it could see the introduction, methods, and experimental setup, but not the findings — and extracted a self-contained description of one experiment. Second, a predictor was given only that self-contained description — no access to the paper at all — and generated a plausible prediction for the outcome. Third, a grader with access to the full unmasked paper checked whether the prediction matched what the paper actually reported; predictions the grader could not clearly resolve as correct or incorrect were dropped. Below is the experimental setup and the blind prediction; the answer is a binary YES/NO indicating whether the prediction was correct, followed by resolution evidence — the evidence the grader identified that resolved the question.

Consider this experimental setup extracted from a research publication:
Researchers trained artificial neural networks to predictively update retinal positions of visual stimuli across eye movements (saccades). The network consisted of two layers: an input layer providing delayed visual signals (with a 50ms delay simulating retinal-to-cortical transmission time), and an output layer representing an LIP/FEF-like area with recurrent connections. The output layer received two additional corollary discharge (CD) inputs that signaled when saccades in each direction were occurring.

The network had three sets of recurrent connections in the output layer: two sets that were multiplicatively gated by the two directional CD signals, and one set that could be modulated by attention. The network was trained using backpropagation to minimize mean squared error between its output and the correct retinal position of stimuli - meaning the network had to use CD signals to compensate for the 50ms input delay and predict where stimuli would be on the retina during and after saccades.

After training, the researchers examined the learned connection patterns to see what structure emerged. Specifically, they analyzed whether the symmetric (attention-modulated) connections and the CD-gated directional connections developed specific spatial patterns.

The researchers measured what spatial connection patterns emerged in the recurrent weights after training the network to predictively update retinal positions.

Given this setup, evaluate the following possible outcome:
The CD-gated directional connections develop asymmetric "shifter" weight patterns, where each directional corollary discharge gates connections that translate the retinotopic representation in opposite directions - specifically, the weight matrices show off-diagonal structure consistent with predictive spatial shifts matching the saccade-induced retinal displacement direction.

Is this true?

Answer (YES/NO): YES